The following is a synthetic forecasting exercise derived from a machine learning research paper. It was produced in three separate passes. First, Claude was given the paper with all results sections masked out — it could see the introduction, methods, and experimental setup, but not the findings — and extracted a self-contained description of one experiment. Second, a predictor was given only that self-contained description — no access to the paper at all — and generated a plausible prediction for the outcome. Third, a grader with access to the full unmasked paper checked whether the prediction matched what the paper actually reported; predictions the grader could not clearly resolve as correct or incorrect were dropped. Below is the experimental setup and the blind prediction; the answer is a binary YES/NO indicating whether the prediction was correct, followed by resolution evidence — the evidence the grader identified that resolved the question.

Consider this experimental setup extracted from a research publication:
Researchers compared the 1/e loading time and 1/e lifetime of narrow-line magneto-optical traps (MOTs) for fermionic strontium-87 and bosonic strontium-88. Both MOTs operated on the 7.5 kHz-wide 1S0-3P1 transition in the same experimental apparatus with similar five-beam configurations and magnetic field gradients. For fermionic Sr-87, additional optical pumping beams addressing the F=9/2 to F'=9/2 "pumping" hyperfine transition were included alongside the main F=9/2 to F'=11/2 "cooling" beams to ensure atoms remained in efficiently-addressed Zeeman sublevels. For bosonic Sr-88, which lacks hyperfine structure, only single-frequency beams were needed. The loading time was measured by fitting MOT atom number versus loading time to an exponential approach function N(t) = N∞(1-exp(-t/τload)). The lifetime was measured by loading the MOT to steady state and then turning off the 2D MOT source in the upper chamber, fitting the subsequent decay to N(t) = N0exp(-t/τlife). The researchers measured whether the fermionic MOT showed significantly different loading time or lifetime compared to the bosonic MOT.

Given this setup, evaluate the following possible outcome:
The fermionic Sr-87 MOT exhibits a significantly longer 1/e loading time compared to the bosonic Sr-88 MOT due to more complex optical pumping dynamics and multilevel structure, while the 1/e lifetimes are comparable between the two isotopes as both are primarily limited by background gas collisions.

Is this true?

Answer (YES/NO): NO